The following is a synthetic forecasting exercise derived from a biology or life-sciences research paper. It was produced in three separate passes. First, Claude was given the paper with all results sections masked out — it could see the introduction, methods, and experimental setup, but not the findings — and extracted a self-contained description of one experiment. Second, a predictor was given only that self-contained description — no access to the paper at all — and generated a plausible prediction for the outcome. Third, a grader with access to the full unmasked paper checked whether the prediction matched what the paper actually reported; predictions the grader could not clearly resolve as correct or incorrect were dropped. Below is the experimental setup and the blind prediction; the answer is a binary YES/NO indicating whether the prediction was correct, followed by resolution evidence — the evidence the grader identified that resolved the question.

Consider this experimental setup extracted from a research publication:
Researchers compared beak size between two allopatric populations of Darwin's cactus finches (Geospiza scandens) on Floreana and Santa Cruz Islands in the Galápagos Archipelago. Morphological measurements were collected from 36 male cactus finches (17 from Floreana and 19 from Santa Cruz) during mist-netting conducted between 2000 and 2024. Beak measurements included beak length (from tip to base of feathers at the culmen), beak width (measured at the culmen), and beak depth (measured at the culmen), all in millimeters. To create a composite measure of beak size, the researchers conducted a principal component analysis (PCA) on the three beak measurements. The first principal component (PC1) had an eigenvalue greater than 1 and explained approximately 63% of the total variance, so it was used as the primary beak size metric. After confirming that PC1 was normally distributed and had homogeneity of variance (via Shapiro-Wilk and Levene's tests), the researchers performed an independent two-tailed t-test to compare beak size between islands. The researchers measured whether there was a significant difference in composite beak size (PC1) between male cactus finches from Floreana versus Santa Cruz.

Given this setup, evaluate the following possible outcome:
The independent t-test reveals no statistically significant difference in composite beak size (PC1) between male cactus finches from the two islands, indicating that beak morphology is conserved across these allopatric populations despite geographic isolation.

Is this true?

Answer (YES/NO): NO